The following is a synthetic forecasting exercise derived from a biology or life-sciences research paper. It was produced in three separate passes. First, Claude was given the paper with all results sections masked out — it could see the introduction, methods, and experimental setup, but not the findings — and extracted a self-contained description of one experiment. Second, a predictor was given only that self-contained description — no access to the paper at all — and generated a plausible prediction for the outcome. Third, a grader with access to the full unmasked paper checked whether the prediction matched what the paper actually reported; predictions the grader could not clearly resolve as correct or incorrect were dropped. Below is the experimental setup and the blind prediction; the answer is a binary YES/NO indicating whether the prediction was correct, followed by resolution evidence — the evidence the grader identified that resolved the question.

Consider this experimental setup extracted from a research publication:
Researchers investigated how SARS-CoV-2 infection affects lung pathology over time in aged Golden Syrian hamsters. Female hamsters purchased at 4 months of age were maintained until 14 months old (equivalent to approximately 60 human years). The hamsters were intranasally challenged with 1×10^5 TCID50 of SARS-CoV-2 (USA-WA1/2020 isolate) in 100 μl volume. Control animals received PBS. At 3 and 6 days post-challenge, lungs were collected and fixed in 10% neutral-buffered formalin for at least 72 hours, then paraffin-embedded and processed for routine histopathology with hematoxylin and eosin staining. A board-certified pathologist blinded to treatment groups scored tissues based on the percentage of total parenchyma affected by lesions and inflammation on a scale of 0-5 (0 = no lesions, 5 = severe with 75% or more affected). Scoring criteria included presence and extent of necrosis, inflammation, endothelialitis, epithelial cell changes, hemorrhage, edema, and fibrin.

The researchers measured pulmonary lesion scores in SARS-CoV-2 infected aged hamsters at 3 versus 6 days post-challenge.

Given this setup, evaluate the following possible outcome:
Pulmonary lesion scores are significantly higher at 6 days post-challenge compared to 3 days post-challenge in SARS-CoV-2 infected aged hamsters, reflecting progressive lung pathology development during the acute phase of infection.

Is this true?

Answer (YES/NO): YES